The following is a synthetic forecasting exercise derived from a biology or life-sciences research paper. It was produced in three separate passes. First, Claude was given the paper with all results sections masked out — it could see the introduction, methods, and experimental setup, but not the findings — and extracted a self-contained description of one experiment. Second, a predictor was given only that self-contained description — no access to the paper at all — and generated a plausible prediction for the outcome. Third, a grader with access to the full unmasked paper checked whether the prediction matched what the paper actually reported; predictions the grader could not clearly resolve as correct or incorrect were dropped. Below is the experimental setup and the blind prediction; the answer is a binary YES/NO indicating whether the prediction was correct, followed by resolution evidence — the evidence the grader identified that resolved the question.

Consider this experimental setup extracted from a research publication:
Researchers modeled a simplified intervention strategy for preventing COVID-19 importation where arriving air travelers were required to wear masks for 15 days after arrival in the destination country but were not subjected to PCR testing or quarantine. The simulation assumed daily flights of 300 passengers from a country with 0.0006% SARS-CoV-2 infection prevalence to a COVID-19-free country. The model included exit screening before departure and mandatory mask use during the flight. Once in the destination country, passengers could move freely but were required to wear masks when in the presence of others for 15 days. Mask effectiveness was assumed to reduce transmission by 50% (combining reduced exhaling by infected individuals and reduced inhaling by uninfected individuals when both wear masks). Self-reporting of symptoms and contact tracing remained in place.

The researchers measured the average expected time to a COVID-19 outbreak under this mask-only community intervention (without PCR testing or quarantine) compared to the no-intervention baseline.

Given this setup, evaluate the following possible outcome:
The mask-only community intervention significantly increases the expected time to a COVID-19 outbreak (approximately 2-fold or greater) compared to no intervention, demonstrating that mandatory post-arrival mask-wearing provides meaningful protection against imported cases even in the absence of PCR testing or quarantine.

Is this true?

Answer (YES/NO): YES